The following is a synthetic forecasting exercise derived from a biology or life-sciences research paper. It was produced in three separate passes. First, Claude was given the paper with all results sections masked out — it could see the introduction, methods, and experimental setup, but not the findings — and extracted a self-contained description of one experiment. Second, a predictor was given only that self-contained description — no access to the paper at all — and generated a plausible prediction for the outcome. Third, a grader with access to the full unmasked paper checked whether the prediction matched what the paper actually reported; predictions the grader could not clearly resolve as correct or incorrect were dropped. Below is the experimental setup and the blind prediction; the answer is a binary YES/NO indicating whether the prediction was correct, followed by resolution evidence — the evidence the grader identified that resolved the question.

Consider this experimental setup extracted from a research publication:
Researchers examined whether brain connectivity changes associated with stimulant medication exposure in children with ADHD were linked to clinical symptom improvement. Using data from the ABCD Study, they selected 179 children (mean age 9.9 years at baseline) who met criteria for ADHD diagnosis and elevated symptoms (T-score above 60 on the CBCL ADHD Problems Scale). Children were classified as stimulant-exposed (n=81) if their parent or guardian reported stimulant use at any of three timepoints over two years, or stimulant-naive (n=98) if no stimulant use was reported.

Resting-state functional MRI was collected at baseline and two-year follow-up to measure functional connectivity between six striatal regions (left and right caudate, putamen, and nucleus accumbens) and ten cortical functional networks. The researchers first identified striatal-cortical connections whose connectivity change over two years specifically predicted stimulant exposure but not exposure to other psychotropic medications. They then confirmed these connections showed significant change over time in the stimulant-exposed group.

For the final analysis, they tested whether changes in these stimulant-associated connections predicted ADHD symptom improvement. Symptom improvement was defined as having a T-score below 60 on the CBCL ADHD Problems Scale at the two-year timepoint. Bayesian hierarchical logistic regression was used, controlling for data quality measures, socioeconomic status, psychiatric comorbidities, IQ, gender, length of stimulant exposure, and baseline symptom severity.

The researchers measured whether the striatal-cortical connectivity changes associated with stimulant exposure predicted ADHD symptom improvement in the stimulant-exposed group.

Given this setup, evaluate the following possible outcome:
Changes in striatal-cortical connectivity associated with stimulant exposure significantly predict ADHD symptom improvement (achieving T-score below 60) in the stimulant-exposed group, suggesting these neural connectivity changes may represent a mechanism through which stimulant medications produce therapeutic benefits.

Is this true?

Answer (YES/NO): NO